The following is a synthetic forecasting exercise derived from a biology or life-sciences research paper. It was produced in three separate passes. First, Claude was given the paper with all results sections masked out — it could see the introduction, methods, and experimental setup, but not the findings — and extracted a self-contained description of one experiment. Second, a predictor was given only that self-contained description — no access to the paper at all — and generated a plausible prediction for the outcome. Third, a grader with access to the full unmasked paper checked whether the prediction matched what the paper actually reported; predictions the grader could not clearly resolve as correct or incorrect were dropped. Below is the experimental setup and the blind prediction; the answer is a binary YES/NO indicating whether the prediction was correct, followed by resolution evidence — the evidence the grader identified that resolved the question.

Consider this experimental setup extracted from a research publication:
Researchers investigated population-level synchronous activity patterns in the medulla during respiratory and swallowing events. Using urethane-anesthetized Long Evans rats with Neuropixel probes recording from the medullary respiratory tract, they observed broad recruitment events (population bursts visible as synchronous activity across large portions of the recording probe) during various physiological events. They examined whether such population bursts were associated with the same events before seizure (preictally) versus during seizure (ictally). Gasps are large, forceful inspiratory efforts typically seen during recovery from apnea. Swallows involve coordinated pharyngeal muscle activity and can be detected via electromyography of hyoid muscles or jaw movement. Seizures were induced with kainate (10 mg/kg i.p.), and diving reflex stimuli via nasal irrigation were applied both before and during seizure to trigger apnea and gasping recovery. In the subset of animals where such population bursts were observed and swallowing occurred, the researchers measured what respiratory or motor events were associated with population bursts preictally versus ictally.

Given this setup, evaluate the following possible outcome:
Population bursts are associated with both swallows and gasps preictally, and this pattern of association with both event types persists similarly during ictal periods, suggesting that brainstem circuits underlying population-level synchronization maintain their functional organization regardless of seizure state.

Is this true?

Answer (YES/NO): NO